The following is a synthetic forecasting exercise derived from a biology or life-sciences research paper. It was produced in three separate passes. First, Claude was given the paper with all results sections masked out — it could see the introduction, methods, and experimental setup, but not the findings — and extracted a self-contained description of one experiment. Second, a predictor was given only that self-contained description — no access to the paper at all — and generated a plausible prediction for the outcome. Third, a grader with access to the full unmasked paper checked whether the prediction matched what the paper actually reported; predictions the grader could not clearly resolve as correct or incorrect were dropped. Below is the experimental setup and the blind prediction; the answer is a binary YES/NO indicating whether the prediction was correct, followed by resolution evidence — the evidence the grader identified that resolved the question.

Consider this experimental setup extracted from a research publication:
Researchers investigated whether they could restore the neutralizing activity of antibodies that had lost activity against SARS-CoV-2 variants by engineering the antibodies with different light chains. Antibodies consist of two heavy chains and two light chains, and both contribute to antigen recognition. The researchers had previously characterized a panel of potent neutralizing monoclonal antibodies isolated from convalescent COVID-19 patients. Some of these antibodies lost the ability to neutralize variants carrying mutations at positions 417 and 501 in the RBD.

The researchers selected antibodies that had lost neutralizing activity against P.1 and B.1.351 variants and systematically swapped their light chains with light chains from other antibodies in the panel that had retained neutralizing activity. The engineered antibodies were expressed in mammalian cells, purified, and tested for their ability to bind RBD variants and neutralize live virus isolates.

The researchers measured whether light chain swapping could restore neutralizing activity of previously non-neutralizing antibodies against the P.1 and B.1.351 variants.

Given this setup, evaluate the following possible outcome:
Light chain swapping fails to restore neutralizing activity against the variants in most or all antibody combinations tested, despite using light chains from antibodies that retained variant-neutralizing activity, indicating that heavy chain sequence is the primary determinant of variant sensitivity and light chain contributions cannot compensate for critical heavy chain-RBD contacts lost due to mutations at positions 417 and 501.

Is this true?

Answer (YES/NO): NO